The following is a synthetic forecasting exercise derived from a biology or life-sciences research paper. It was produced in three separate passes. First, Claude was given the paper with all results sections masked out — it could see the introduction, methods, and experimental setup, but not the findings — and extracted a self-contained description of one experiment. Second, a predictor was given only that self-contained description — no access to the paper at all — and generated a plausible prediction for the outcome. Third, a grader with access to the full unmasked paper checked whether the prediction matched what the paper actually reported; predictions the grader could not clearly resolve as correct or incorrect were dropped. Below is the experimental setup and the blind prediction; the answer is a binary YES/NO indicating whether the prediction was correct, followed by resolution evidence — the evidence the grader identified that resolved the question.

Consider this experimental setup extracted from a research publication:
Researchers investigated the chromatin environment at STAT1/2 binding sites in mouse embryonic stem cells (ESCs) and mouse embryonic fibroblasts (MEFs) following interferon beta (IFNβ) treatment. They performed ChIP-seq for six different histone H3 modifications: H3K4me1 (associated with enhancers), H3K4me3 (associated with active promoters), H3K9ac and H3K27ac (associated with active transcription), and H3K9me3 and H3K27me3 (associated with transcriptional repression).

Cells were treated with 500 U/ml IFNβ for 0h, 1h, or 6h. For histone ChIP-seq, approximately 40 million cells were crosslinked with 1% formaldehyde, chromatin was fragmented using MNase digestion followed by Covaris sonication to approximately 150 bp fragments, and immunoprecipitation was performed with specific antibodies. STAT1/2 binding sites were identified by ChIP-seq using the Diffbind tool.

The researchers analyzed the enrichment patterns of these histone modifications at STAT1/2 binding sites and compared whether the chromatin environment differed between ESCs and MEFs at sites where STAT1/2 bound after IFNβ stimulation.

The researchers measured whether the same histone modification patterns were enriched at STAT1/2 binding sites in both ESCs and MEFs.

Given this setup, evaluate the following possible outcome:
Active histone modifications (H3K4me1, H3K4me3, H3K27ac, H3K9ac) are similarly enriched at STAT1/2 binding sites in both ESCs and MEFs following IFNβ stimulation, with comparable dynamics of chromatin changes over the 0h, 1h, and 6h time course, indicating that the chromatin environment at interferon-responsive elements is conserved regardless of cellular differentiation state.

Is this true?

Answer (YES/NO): NO